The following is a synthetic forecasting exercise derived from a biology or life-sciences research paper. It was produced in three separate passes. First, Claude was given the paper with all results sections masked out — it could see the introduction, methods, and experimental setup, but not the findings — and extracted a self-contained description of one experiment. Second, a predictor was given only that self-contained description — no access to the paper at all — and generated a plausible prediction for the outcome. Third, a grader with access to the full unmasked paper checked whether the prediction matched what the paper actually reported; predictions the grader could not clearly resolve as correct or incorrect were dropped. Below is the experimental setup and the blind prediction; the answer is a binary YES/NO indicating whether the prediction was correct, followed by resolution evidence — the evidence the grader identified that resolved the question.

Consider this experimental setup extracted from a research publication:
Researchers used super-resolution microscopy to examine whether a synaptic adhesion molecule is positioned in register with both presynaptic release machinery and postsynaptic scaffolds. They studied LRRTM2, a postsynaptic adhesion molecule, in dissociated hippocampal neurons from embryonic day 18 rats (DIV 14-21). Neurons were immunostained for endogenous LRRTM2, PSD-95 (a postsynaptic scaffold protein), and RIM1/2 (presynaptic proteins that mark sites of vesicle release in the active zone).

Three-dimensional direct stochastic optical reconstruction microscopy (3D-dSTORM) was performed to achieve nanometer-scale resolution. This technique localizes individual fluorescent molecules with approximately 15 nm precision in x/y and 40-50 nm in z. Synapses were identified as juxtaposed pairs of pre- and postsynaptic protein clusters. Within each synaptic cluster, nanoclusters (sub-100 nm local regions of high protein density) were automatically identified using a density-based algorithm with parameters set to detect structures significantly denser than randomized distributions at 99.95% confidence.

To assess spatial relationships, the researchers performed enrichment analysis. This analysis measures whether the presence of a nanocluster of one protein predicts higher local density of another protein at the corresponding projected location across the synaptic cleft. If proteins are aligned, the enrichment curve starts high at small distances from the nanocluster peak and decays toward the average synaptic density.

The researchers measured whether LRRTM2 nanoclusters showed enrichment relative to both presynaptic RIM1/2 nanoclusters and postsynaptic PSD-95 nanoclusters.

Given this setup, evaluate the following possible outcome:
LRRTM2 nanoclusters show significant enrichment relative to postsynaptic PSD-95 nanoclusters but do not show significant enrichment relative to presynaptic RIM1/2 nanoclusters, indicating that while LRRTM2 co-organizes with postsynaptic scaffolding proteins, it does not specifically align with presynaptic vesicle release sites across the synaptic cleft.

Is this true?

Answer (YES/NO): NO